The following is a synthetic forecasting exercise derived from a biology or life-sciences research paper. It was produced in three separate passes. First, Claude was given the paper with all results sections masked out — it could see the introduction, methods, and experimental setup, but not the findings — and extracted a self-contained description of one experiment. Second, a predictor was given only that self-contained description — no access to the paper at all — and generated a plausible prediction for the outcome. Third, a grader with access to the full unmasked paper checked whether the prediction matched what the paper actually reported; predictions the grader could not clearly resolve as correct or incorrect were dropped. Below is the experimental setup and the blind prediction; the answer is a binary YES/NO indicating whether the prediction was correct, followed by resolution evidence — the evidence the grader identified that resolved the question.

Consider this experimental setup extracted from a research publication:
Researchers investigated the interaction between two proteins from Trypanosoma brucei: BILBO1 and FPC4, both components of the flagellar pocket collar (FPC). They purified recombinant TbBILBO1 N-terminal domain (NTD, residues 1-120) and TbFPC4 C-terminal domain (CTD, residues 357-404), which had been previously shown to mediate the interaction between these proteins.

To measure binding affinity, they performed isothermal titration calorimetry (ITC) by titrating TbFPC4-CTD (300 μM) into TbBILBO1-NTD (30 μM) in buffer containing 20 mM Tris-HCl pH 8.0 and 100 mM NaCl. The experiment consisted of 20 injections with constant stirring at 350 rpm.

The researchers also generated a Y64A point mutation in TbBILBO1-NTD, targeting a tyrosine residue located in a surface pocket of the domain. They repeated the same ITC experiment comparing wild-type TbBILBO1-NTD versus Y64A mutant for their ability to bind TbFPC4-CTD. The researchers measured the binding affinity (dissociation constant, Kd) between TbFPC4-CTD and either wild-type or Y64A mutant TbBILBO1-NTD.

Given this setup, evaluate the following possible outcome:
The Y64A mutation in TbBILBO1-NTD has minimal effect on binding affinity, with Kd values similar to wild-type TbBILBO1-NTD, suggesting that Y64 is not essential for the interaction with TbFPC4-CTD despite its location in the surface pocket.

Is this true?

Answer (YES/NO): NO